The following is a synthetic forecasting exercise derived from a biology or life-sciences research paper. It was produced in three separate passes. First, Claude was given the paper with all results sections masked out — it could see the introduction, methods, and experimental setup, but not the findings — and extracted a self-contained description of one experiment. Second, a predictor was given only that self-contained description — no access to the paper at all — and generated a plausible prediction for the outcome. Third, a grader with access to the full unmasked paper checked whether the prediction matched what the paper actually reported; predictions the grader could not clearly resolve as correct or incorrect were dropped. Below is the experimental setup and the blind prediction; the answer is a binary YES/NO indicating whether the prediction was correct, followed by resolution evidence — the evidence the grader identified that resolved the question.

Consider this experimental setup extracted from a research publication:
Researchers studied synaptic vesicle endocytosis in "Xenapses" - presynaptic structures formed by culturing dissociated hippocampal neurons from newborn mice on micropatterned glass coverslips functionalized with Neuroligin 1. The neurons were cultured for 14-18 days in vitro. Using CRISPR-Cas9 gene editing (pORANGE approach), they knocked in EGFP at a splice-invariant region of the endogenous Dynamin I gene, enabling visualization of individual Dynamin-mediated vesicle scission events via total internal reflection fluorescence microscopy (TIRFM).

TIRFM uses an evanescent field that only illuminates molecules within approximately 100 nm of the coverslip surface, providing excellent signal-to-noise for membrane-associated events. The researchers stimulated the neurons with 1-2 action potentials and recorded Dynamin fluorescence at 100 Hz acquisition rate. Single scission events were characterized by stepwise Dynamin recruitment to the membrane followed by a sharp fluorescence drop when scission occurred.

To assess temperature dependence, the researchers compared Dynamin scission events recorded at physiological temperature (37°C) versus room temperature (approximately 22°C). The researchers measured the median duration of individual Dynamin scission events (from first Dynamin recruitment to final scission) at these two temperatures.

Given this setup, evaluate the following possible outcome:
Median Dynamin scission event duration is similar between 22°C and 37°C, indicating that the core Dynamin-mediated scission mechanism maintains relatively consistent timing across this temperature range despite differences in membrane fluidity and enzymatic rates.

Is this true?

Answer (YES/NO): NO